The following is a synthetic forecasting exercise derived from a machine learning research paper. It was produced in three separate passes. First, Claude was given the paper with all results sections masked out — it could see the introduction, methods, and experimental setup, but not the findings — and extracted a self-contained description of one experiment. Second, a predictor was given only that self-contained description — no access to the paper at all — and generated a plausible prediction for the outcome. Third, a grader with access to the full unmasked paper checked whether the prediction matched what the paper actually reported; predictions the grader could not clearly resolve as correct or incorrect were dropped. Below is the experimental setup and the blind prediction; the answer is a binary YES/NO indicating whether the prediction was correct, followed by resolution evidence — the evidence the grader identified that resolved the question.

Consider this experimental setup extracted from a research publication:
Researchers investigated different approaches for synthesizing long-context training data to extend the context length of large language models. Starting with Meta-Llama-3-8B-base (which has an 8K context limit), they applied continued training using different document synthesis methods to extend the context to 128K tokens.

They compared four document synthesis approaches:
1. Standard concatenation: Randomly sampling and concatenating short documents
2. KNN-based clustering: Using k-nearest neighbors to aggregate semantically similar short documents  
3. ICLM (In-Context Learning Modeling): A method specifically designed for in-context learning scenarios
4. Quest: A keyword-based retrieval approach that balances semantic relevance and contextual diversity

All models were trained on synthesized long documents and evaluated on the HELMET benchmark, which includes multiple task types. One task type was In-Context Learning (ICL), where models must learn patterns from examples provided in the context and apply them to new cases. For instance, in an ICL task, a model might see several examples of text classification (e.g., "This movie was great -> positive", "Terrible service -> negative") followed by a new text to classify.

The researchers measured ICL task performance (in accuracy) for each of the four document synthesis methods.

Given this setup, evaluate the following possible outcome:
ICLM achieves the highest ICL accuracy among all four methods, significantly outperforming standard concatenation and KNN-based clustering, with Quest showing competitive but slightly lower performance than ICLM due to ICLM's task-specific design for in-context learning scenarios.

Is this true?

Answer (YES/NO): NO